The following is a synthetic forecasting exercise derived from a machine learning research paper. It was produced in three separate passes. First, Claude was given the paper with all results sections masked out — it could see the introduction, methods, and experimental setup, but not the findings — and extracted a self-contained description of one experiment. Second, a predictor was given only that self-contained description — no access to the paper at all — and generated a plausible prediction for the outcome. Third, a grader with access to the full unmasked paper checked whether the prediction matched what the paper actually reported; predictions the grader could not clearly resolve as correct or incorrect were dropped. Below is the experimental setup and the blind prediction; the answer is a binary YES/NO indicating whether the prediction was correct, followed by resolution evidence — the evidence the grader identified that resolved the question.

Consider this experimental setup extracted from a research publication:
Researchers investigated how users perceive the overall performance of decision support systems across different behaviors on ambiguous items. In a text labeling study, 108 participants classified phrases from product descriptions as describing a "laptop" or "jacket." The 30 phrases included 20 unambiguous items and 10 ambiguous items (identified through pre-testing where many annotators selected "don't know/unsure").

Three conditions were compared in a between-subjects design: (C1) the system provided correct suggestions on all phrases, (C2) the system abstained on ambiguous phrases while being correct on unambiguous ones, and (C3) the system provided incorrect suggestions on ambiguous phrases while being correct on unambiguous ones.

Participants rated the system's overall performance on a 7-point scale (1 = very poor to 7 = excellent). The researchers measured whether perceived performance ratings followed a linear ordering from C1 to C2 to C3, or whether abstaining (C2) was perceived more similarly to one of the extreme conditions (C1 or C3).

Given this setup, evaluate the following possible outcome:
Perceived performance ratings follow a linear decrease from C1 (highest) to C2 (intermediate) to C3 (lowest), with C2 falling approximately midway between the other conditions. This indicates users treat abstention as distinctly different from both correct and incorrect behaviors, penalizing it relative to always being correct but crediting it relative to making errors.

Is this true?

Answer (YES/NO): NO